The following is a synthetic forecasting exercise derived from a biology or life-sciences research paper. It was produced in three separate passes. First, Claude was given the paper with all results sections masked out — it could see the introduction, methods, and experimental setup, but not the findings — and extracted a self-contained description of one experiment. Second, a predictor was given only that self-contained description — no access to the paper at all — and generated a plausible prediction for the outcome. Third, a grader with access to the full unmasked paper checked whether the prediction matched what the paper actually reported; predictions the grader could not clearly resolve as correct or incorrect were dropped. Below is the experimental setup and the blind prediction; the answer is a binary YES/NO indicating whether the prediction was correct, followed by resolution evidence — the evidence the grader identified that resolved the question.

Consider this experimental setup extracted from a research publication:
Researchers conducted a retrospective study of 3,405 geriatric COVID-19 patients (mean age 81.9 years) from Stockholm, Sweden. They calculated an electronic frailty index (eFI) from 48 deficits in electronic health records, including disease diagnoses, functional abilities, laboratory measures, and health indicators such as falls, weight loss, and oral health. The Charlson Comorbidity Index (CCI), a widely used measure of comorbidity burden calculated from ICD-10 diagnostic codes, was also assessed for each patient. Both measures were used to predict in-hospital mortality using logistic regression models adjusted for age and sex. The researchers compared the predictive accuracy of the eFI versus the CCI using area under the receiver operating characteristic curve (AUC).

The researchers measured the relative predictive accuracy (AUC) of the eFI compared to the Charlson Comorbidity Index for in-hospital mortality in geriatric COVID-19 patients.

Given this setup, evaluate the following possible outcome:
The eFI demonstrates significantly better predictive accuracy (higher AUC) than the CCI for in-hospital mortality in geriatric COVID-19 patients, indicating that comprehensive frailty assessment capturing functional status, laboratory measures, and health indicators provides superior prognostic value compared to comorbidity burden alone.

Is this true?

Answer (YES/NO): YES